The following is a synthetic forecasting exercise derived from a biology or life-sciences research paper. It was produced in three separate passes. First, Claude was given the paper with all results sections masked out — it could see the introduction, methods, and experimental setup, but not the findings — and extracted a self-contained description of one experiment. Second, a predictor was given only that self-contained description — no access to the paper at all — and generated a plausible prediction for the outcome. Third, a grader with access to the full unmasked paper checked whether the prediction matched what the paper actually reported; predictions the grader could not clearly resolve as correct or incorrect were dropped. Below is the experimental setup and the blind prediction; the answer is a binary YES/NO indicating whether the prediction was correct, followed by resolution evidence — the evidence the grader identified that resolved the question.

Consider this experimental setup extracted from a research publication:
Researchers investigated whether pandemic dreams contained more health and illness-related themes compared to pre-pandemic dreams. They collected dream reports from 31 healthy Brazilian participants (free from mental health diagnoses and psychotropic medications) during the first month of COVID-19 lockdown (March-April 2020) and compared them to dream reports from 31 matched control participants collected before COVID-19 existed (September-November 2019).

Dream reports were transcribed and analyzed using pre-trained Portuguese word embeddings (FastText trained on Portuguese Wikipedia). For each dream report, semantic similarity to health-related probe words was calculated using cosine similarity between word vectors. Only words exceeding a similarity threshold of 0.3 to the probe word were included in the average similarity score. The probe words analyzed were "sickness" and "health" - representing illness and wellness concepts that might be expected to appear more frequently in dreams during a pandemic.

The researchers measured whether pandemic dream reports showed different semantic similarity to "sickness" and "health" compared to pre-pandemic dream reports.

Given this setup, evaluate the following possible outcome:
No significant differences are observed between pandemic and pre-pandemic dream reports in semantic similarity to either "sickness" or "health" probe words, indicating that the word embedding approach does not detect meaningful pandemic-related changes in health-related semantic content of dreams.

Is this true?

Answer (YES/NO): NO